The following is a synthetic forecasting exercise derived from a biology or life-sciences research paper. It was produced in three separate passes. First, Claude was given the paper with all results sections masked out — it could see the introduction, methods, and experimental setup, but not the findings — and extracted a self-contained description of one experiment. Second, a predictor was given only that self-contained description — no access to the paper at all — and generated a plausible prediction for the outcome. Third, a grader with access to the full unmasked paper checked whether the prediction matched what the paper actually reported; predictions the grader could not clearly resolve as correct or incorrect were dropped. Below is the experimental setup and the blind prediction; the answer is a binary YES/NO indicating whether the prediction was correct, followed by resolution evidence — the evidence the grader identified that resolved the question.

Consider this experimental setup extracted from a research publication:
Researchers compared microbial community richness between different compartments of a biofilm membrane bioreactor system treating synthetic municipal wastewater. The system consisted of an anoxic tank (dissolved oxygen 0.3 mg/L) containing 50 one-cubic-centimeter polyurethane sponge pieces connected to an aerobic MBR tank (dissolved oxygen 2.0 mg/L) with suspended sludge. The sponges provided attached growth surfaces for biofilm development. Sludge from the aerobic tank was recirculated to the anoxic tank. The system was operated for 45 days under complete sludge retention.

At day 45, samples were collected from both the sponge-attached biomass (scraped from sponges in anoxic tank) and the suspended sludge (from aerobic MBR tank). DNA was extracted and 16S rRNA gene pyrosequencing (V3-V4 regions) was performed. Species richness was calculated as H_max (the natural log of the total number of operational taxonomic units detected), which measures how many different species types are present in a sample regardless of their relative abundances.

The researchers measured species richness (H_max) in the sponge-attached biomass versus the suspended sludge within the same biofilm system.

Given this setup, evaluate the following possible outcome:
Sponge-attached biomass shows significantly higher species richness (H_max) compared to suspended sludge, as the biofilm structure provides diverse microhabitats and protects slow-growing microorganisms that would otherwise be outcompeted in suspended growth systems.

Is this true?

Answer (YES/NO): YES